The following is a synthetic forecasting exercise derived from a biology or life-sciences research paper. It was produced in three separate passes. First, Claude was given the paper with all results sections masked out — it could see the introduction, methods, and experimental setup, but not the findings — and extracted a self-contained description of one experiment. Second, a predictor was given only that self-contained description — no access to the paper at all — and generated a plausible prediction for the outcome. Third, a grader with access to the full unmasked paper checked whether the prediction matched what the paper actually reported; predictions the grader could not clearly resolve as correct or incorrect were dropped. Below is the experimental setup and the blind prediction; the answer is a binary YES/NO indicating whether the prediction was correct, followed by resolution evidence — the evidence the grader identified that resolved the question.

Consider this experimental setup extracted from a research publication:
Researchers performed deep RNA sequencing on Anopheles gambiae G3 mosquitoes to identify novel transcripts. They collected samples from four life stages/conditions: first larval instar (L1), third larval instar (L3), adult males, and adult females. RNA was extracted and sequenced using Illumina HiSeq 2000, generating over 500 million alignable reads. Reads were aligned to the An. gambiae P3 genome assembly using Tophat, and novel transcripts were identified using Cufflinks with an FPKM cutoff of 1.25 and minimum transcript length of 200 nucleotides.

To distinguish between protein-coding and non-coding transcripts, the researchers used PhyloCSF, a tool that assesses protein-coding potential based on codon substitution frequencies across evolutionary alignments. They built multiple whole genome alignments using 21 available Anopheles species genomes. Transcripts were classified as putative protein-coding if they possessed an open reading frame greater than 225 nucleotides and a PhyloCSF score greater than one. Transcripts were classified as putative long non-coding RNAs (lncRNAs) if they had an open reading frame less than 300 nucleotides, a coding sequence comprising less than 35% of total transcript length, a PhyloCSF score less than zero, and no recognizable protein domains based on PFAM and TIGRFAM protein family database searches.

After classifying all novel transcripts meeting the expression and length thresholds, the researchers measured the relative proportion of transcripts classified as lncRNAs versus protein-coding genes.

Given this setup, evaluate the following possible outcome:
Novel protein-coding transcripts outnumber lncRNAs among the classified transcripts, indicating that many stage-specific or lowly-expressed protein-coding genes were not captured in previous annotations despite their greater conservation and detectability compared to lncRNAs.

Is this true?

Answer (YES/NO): NO